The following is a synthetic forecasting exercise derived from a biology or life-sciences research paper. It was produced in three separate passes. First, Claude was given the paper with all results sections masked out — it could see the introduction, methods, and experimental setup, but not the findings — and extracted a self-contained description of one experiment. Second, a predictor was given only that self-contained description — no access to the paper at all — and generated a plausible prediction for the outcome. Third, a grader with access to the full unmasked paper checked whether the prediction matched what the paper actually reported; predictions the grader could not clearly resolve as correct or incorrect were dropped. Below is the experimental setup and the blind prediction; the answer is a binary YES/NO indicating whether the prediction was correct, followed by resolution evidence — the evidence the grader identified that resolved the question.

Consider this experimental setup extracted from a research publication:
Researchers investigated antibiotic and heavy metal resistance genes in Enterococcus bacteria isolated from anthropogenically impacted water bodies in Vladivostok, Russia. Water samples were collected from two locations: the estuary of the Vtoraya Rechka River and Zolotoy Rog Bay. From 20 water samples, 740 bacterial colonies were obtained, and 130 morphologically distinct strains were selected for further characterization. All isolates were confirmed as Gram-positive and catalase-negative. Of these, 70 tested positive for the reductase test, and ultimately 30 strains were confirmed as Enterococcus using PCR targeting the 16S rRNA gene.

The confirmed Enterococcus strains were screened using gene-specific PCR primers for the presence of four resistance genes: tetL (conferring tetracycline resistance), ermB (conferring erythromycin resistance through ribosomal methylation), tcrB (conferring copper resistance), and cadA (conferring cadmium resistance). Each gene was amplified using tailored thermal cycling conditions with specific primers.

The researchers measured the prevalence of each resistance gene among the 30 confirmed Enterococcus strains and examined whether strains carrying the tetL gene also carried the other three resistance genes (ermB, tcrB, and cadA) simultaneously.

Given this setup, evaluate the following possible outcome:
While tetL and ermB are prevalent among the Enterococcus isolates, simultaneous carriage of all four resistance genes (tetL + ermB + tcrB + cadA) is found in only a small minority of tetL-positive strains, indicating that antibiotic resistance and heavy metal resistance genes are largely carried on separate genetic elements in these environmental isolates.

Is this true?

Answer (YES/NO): NO